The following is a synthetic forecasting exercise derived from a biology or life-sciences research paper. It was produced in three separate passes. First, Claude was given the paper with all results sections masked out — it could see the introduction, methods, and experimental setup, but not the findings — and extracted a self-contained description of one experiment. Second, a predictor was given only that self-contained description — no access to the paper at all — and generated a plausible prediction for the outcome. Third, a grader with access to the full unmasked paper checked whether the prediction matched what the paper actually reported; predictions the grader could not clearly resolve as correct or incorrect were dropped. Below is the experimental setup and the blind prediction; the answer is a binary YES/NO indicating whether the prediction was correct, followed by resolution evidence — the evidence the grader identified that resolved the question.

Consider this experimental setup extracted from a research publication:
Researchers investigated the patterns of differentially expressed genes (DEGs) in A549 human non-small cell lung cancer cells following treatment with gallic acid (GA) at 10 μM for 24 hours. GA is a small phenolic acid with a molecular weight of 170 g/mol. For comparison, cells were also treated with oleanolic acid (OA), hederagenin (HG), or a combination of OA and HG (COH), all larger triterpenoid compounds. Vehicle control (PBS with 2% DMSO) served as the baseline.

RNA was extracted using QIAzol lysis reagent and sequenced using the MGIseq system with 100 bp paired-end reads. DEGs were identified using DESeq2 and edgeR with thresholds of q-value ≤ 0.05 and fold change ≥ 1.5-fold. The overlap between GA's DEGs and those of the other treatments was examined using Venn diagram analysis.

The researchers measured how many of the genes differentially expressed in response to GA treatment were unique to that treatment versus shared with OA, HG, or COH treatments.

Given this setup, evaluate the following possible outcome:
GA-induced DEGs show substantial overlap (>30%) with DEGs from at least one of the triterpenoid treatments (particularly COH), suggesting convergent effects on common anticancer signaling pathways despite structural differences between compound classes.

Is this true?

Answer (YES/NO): NO